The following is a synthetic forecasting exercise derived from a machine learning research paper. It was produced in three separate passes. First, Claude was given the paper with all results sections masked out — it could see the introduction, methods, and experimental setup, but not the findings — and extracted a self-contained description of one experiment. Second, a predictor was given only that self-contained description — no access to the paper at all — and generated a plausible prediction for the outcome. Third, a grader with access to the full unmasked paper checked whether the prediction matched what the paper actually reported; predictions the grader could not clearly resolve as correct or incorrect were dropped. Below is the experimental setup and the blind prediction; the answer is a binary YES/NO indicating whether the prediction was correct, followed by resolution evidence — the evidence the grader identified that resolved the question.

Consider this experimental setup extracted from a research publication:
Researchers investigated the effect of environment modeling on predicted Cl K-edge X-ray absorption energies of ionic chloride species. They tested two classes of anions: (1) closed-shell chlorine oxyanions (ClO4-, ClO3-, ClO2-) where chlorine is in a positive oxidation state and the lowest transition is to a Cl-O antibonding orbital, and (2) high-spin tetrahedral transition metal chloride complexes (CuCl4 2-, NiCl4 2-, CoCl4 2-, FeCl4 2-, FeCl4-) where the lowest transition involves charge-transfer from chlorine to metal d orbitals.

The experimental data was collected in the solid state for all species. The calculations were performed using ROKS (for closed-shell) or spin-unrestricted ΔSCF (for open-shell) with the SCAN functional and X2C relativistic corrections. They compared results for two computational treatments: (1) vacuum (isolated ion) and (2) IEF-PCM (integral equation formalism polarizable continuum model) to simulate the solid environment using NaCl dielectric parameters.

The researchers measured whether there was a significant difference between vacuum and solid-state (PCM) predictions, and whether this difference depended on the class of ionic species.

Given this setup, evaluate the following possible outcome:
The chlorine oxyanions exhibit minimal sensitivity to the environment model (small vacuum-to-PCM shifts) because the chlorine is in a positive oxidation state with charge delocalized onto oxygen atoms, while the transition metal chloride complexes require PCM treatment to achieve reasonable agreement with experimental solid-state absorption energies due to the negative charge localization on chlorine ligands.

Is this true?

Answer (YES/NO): NO